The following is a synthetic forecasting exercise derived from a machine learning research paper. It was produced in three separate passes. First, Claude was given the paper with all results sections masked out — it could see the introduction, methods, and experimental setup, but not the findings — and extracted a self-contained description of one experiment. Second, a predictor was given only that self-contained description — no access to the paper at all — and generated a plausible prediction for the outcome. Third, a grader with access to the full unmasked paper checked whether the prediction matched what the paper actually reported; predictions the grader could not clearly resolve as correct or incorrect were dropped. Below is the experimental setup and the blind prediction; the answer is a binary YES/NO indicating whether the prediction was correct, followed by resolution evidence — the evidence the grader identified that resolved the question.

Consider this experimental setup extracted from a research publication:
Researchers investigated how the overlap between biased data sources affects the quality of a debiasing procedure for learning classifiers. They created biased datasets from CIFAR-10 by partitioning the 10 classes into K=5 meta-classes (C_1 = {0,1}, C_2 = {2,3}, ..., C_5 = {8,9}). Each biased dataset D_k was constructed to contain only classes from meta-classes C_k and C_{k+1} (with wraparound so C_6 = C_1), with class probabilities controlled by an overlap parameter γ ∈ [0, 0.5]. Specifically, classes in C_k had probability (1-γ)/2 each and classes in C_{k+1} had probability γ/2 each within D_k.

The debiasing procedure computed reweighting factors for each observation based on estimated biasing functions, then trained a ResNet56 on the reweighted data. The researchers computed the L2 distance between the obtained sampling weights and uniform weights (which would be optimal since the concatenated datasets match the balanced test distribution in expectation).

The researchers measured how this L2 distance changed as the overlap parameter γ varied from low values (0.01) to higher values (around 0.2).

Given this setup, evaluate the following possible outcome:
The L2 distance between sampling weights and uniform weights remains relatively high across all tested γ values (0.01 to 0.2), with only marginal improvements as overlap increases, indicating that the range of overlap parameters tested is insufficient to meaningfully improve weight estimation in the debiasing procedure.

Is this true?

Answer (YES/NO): NO